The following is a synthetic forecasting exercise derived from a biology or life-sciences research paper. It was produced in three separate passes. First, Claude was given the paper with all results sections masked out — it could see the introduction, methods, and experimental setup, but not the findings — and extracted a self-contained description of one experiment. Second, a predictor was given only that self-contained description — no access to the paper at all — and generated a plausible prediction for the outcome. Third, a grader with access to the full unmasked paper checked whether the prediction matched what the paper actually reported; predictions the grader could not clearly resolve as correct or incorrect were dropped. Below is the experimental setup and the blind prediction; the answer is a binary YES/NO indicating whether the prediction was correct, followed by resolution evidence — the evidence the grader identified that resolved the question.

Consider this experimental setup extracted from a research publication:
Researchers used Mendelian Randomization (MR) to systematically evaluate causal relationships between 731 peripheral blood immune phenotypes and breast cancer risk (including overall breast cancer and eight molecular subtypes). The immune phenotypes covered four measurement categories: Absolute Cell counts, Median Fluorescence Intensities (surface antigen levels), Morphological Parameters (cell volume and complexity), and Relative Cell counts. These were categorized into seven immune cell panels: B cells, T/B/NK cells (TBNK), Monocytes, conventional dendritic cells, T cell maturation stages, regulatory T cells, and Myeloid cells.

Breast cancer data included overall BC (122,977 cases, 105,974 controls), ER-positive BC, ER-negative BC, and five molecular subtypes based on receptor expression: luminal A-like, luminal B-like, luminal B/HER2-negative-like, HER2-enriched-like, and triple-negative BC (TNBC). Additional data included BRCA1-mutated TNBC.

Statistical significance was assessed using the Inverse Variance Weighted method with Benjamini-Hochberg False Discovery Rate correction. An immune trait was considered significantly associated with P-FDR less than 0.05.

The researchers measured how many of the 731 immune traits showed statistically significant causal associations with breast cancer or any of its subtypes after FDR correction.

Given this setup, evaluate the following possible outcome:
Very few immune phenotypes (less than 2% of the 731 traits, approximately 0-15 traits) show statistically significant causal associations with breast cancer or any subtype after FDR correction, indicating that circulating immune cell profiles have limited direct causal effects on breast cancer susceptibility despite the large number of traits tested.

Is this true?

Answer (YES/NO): NO